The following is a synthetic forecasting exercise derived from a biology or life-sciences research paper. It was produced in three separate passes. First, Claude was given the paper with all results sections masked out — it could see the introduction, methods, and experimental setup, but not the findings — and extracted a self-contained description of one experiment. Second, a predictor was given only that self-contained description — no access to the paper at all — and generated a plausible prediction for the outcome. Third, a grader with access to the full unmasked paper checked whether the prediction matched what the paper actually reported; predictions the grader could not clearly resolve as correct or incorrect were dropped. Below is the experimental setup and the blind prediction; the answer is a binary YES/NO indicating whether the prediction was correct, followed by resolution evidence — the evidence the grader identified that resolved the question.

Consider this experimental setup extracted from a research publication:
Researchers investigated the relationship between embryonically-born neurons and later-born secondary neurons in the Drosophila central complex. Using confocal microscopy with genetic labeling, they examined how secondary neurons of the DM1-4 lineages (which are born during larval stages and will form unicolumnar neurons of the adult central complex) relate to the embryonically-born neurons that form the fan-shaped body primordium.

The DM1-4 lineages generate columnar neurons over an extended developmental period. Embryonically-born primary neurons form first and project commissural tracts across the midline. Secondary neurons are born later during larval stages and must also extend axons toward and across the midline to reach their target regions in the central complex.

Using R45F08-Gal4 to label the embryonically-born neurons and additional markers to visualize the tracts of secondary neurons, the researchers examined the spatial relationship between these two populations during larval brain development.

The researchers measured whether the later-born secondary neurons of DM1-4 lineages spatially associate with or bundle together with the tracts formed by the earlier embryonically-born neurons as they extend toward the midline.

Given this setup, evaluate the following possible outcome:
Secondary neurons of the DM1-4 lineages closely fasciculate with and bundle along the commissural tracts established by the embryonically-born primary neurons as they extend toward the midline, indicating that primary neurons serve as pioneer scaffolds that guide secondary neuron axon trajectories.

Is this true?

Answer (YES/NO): NO